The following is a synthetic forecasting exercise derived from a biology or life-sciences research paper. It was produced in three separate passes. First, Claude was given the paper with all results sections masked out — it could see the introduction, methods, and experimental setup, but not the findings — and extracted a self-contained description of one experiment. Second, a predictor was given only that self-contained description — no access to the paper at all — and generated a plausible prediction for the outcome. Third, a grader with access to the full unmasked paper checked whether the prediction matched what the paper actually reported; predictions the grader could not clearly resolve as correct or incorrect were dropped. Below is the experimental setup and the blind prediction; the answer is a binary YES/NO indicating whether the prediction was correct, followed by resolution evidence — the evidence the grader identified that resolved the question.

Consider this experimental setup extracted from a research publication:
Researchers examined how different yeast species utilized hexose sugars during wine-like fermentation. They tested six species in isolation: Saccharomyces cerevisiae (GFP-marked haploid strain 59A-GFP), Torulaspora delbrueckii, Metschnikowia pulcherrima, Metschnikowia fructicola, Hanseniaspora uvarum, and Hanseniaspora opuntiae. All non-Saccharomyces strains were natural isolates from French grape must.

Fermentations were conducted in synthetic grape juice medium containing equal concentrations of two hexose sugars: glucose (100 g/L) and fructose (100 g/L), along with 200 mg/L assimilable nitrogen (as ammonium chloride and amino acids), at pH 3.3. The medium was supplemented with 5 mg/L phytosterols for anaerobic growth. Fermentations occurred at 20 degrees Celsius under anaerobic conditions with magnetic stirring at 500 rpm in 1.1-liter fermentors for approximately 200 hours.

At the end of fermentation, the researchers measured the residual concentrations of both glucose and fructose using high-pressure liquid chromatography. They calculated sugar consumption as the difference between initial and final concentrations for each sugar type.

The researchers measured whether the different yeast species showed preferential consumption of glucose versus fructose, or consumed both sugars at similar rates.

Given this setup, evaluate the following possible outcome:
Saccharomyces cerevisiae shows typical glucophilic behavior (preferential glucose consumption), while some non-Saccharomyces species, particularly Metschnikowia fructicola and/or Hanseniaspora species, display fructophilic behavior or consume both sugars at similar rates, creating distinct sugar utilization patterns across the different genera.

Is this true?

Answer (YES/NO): NO